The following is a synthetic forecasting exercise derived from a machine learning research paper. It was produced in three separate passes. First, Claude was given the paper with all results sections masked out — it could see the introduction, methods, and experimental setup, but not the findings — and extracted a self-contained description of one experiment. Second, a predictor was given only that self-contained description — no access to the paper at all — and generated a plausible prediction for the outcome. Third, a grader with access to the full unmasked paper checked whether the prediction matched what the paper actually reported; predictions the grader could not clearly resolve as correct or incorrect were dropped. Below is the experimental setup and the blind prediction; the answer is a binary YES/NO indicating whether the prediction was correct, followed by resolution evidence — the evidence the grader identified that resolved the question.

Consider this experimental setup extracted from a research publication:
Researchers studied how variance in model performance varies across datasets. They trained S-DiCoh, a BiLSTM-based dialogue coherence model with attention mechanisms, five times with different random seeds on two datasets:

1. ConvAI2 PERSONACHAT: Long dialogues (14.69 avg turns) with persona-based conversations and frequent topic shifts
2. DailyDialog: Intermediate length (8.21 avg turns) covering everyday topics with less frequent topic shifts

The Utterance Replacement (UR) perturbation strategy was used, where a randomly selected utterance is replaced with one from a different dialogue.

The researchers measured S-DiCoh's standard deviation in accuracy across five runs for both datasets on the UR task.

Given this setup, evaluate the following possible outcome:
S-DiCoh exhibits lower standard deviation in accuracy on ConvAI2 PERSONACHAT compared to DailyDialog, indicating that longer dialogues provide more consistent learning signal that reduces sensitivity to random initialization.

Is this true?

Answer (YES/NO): NO